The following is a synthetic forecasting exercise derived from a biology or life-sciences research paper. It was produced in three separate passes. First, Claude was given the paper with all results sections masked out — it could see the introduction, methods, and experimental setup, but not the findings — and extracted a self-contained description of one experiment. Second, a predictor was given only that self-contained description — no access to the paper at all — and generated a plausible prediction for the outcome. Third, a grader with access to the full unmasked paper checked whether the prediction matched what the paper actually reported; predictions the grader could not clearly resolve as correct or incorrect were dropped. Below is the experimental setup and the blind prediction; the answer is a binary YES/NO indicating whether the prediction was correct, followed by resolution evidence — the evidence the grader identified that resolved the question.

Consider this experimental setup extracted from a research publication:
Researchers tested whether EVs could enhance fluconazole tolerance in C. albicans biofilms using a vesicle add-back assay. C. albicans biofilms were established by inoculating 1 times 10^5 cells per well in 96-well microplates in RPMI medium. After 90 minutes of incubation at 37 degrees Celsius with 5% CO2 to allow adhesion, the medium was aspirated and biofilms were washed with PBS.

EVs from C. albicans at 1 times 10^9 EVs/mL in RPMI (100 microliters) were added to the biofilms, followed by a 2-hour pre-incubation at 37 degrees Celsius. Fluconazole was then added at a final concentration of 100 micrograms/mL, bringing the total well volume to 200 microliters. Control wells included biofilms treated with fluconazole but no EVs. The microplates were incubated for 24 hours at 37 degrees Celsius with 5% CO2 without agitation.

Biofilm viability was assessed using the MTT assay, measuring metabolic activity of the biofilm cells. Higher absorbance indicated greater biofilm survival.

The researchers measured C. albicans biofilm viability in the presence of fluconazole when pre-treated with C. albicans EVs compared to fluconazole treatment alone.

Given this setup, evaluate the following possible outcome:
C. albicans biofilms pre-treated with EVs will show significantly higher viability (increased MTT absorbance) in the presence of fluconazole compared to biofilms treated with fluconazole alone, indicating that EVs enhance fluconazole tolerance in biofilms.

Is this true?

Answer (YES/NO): YES